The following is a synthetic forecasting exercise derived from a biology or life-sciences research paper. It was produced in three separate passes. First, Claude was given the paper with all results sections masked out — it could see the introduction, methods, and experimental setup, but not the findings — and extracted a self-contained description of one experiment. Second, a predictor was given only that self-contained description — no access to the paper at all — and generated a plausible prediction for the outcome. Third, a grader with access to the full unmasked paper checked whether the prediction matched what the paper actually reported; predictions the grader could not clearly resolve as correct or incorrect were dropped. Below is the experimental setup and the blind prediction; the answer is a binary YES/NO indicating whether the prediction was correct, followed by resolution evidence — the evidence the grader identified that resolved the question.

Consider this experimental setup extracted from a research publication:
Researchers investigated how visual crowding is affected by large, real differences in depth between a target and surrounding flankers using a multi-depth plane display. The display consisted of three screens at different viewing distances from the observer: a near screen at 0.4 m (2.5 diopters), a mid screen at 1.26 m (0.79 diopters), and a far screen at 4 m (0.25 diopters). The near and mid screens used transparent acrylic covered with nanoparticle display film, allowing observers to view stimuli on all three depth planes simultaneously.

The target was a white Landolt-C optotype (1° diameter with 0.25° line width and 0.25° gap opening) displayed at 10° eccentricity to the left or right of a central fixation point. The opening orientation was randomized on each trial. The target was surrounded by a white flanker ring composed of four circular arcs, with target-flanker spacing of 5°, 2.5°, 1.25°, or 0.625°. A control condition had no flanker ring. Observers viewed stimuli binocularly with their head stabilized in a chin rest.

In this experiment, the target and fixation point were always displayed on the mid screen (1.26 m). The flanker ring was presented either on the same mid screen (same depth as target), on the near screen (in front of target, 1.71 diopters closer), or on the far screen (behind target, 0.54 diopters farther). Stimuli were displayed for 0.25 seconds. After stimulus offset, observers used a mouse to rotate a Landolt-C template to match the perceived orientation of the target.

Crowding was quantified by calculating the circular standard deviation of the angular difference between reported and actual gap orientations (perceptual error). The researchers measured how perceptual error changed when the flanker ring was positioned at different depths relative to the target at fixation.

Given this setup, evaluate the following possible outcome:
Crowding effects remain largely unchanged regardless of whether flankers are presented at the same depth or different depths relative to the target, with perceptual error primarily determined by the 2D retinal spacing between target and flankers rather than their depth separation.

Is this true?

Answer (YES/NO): NO